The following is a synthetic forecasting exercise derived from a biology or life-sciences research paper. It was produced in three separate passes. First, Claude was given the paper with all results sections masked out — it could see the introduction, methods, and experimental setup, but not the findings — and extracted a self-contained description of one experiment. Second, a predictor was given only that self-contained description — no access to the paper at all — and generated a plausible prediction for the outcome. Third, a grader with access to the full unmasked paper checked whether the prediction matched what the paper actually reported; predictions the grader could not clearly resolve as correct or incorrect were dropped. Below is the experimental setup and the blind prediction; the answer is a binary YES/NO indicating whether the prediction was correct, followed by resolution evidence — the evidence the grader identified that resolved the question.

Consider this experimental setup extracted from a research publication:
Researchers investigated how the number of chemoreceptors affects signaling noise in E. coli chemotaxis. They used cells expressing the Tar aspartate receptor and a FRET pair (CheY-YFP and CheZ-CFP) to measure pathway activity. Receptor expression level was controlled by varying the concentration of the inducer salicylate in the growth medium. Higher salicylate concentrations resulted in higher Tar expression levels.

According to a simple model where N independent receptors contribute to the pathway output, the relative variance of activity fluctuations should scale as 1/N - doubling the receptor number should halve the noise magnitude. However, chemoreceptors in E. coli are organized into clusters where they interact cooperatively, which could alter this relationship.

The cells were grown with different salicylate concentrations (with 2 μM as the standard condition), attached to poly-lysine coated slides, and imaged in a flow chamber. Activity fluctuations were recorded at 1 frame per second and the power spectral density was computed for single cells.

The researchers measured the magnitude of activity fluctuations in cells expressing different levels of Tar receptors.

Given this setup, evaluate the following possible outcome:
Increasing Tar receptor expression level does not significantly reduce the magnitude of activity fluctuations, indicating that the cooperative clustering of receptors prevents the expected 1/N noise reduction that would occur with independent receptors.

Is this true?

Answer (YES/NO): YES